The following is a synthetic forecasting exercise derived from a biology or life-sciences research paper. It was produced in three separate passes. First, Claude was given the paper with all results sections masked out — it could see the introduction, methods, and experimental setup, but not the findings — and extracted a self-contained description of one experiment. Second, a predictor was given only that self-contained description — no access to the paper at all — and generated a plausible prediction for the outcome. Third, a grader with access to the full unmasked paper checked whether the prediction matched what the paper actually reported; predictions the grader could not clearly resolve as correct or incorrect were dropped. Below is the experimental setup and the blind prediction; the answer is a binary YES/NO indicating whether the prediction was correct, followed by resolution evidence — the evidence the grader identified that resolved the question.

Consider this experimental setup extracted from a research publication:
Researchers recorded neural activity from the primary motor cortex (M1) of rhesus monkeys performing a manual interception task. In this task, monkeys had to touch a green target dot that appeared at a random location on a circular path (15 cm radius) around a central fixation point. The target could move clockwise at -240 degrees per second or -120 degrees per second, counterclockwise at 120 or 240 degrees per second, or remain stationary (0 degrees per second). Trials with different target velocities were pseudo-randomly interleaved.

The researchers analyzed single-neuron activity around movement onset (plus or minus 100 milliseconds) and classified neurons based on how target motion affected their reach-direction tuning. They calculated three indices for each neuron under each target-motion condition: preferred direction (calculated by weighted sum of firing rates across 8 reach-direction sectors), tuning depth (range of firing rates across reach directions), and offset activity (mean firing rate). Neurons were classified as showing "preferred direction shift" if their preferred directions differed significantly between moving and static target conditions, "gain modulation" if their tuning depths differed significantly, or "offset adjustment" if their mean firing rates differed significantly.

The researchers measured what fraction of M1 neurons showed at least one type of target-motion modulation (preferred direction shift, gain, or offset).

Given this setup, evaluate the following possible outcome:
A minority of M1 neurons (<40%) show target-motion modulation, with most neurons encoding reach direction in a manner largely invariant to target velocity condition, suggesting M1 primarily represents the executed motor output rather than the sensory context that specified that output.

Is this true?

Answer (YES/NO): NO